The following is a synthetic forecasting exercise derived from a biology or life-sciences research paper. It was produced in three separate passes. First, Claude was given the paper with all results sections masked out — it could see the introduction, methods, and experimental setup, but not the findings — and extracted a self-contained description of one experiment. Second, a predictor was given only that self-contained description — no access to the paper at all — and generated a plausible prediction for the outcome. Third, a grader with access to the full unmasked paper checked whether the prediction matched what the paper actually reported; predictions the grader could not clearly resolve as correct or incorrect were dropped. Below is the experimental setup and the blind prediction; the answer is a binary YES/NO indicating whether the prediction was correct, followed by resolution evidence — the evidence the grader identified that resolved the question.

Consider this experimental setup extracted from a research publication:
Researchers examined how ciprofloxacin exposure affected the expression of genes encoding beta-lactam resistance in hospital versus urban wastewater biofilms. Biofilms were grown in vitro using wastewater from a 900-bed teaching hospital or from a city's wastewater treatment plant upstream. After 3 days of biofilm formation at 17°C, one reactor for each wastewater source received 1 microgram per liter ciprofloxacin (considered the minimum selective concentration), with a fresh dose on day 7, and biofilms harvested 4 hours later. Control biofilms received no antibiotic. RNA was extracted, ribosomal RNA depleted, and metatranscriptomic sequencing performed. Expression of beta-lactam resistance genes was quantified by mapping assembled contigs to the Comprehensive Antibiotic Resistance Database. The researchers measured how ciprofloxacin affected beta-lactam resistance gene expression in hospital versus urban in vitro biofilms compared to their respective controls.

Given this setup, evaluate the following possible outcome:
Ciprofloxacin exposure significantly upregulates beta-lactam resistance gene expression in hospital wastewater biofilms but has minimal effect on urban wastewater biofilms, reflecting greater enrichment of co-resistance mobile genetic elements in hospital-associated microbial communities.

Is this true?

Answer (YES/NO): YES